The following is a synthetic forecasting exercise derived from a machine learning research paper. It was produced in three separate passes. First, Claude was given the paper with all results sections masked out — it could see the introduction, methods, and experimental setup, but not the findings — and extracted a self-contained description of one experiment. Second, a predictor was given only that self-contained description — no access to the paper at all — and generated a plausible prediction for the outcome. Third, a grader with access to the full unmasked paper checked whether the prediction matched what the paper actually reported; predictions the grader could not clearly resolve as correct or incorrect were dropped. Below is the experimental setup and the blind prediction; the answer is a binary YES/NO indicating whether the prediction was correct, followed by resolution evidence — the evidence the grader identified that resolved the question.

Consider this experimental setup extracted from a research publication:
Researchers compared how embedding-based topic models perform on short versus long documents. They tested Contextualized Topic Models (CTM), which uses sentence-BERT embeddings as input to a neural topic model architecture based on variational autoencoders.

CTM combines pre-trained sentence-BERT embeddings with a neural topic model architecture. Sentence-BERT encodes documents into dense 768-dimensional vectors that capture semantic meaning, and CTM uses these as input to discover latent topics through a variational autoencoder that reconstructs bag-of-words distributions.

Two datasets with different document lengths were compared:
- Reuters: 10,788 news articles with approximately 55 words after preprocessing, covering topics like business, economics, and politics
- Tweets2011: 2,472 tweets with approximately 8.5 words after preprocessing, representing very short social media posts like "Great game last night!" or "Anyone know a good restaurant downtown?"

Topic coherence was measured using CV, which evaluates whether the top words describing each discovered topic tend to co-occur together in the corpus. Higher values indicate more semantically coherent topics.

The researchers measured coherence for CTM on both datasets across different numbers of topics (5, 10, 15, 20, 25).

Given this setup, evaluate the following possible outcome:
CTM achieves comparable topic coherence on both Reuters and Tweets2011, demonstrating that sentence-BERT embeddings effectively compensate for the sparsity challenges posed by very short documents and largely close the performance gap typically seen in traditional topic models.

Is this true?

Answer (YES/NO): NO